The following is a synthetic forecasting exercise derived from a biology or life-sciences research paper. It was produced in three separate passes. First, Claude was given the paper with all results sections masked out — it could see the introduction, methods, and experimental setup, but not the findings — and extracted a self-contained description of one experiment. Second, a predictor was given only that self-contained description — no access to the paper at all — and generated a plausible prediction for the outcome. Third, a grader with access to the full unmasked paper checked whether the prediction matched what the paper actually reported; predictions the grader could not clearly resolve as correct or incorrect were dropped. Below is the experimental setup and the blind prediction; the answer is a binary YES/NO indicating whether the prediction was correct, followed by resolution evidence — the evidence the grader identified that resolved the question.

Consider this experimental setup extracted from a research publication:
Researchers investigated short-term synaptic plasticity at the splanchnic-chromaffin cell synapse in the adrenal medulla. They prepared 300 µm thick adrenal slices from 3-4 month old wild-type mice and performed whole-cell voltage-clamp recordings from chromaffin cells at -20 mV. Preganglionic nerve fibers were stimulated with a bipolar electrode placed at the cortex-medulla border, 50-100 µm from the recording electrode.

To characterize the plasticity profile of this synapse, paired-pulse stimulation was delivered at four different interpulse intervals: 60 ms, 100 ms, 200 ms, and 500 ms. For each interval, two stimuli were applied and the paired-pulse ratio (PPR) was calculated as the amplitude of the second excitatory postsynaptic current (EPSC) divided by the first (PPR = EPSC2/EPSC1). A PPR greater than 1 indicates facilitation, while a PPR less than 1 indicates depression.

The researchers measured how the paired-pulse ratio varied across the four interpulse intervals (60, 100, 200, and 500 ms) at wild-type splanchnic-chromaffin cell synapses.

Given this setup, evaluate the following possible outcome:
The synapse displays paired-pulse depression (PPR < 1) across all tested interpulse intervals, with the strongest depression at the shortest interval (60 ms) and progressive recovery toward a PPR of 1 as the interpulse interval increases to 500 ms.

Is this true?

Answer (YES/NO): NO